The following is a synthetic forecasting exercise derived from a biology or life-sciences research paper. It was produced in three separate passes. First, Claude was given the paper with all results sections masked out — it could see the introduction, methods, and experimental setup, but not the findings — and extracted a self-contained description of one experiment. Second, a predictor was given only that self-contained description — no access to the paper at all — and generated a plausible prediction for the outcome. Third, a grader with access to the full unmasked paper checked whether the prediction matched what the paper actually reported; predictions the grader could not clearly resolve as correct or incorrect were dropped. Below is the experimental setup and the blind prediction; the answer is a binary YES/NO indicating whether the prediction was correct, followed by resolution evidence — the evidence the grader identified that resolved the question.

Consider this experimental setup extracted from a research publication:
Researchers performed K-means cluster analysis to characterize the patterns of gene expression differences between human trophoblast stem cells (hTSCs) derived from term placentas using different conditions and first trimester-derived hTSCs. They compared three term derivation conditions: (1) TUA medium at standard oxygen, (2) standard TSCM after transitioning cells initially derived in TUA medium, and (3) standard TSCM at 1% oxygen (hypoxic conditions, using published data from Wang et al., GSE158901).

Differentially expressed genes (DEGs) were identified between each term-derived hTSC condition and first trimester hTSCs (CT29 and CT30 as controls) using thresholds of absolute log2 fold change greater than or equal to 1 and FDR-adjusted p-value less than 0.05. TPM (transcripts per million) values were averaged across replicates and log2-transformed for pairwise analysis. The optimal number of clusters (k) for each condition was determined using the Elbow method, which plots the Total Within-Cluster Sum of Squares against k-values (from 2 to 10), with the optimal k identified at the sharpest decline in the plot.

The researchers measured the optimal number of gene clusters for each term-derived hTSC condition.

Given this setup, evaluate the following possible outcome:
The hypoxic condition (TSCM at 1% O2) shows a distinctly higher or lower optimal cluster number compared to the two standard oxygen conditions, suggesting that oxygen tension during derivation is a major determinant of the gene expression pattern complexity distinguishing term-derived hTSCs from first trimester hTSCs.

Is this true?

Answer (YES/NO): YES